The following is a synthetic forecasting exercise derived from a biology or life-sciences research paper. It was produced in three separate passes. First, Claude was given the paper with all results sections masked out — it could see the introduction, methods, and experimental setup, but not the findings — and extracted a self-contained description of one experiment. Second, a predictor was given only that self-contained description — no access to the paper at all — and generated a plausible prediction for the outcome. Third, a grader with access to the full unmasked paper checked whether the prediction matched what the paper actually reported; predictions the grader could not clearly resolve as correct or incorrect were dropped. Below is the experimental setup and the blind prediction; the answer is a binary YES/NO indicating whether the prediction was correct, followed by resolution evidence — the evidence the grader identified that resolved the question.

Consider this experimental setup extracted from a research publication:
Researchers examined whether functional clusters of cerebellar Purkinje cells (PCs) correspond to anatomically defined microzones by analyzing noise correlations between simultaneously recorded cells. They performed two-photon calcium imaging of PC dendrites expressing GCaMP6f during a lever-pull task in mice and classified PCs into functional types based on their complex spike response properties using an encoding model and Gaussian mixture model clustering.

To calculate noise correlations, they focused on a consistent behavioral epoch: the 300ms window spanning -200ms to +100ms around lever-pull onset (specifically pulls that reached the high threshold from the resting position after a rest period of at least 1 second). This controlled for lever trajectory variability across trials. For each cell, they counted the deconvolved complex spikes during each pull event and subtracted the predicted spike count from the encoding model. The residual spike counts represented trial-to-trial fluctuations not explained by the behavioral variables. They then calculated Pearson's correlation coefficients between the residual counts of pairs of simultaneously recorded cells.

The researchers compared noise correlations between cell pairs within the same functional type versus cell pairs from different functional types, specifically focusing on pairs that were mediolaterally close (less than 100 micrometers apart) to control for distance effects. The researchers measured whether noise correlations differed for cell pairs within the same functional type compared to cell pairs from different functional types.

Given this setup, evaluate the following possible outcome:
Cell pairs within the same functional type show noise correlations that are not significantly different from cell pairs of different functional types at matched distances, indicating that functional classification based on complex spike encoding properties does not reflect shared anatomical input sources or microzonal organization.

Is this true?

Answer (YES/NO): NO